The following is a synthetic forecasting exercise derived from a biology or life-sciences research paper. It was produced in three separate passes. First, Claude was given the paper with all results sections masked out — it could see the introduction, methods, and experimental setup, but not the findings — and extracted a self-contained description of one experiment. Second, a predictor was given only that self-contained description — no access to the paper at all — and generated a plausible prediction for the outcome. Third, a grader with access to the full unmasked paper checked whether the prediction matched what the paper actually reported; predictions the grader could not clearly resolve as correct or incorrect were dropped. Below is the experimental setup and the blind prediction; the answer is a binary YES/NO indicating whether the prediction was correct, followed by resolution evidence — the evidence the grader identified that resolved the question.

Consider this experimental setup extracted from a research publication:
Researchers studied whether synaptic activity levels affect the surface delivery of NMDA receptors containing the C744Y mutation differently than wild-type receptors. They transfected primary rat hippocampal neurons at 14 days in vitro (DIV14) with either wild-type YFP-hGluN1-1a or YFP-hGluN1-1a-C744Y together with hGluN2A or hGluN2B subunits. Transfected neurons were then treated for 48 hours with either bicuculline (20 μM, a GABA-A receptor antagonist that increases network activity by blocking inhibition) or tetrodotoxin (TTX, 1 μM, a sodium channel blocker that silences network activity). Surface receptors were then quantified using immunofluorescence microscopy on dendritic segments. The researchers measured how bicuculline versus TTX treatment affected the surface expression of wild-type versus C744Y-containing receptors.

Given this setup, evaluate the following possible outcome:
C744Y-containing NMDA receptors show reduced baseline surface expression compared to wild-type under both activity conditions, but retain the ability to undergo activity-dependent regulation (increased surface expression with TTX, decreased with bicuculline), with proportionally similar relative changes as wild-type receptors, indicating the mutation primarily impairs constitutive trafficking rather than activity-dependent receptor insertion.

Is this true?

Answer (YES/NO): NO